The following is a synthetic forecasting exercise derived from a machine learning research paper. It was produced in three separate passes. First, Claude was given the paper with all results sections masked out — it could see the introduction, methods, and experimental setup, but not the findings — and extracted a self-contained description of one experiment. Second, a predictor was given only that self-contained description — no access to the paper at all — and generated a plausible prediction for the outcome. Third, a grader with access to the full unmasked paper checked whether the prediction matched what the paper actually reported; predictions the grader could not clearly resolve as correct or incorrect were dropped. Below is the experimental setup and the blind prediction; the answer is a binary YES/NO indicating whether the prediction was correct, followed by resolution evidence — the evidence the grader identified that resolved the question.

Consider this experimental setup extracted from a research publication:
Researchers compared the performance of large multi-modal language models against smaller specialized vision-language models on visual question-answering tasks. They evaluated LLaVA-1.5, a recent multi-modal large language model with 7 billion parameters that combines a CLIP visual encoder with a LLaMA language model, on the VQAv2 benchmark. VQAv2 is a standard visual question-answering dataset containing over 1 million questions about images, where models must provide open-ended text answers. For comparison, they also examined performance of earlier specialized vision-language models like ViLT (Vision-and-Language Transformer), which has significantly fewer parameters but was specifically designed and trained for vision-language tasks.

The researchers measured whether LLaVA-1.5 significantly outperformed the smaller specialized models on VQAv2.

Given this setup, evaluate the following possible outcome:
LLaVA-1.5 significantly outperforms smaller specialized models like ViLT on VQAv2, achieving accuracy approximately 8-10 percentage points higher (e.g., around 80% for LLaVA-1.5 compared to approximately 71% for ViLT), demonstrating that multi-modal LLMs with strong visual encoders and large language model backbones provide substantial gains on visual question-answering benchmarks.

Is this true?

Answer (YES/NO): NO